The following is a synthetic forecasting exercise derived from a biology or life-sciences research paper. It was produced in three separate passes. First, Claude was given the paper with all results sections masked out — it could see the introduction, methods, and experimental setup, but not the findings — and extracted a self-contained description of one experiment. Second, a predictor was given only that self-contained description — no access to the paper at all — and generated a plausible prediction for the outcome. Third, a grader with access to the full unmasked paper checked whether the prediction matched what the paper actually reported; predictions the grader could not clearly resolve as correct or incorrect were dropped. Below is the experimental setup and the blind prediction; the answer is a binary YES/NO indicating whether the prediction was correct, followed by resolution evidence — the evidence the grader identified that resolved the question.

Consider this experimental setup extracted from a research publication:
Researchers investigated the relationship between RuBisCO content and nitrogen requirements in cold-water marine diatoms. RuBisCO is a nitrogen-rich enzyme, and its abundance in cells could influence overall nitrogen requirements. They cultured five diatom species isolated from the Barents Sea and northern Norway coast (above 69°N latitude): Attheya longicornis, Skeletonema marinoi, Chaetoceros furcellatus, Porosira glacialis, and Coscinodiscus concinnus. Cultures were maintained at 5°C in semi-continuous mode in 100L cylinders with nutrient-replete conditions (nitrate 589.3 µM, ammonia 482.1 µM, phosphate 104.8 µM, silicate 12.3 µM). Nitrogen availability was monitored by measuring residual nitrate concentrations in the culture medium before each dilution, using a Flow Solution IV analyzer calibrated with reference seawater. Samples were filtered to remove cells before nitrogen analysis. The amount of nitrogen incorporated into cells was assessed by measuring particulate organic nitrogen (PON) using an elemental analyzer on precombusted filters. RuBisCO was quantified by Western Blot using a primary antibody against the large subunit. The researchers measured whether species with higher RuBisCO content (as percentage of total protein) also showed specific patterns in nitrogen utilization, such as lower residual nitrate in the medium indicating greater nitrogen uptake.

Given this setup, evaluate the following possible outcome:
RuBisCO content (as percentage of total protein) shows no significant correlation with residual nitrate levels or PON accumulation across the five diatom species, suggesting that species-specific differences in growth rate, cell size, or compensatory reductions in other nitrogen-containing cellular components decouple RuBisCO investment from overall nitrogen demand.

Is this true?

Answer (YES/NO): YES